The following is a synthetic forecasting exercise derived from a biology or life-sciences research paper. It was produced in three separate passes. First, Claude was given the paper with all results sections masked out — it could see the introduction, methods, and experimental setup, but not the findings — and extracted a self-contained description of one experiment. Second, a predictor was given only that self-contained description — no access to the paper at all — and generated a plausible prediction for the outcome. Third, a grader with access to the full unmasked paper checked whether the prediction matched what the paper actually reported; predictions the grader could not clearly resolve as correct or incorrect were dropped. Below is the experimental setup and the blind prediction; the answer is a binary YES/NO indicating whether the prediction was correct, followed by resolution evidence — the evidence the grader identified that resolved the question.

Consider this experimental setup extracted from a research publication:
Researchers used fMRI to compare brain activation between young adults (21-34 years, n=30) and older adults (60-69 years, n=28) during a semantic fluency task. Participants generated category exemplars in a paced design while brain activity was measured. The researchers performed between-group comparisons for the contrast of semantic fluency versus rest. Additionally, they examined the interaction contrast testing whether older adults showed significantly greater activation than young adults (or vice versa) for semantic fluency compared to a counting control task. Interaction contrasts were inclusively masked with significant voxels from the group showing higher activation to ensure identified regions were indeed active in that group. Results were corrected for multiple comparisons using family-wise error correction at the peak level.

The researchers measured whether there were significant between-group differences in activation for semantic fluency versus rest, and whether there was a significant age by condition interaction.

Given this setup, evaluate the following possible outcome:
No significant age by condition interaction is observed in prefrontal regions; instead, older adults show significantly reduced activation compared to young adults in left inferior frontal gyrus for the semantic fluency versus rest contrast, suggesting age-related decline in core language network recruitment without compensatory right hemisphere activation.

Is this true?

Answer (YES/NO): NO